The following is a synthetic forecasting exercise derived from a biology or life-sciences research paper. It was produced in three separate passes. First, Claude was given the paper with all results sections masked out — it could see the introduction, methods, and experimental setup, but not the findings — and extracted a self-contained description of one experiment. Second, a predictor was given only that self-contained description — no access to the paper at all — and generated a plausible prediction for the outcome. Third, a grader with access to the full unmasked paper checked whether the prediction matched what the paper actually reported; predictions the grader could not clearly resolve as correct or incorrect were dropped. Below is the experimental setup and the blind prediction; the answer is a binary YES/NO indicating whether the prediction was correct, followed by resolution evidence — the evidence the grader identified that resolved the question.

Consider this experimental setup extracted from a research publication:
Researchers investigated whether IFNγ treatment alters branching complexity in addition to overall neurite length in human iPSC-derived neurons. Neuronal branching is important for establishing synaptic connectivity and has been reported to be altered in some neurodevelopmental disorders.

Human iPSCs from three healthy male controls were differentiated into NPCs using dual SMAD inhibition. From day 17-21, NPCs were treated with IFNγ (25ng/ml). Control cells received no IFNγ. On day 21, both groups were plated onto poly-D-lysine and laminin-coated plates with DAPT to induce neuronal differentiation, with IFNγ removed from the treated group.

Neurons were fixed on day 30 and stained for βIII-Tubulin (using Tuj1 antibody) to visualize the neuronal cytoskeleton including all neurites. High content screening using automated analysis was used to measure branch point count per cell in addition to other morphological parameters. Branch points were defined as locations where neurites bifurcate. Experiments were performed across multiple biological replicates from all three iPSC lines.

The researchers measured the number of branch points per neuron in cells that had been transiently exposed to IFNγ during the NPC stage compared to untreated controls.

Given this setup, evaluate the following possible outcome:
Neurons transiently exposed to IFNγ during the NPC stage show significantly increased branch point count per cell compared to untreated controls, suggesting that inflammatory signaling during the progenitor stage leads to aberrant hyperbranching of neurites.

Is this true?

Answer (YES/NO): YES